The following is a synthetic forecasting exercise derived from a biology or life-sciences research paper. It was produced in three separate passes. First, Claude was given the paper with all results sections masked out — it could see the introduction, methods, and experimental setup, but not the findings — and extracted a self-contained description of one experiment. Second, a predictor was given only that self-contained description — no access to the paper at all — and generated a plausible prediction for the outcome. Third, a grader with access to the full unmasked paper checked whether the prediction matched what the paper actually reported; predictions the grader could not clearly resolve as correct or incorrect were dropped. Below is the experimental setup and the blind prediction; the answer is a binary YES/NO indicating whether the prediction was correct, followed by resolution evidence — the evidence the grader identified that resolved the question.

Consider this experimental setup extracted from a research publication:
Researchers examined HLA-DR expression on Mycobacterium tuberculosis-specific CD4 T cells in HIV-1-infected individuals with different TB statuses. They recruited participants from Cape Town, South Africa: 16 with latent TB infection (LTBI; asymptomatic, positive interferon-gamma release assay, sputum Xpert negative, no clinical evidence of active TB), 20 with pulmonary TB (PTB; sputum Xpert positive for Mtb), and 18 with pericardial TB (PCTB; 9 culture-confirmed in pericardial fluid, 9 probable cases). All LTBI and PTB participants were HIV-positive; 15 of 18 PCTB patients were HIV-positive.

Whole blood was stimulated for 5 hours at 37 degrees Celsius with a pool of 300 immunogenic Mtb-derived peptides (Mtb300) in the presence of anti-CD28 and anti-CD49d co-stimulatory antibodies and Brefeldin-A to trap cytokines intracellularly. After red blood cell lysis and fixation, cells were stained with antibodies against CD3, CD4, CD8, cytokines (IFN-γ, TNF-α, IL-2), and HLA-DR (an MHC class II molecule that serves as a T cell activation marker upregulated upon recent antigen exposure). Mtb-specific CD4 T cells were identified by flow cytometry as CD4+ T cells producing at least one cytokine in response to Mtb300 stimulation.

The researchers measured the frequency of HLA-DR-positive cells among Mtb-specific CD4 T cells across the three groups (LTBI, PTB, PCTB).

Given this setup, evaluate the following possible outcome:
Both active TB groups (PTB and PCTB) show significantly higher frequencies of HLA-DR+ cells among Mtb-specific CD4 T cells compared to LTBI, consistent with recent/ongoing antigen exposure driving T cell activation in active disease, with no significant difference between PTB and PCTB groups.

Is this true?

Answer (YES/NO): YES